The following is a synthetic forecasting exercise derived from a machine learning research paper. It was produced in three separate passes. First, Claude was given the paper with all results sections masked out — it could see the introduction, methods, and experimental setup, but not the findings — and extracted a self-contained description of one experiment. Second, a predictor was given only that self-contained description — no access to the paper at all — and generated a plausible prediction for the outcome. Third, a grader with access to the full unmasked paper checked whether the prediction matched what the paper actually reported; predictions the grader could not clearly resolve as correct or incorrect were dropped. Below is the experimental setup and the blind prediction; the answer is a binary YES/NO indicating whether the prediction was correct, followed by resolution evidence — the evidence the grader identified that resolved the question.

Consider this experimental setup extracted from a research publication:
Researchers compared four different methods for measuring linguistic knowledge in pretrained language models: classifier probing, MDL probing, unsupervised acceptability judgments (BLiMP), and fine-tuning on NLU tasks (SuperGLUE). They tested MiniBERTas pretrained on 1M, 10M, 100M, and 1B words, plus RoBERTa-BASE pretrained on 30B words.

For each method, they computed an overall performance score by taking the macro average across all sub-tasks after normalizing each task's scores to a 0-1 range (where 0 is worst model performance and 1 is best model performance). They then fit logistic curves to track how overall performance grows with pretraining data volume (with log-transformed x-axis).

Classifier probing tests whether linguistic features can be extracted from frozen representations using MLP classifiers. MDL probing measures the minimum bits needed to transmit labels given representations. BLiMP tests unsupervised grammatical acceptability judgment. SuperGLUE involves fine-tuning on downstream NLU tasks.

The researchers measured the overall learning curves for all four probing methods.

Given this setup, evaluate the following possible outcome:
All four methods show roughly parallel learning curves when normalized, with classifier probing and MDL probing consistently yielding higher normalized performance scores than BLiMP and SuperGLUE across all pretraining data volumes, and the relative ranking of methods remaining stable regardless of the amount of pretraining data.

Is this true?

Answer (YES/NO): NO